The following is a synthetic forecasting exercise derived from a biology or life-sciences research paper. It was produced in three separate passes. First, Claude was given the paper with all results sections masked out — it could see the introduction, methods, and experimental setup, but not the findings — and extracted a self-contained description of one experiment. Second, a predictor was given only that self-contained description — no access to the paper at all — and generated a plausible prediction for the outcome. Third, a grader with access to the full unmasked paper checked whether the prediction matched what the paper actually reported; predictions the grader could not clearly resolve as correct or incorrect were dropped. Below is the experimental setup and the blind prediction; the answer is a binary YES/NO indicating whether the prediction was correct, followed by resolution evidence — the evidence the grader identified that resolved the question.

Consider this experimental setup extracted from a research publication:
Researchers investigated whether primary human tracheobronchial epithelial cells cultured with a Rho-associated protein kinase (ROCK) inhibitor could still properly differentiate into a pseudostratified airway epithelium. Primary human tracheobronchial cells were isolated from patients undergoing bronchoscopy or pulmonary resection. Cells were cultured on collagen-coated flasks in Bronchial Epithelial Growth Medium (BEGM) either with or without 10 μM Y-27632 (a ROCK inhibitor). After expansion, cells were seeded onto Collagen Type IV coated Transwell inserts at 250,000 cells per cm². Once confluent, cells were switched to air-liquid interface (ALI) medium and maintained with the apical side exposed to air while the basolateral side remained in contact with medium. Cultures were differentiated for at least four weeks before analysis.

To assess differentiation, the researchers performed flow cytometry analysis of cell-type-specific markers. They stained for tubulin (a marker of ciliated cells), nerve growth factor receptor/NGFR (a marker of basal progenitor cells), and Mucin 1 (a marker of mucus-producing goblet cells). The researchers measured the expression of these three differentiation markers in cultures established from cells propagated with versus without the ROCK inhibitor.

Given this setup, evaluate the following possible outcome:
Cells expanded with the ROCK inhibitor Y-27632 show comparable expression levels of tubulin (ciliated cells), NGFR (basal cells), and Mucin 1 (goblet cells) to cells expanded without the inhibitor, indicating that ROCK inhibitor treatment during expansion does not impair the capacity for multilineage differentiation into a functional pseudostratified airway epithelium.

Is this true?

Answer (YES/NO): YES